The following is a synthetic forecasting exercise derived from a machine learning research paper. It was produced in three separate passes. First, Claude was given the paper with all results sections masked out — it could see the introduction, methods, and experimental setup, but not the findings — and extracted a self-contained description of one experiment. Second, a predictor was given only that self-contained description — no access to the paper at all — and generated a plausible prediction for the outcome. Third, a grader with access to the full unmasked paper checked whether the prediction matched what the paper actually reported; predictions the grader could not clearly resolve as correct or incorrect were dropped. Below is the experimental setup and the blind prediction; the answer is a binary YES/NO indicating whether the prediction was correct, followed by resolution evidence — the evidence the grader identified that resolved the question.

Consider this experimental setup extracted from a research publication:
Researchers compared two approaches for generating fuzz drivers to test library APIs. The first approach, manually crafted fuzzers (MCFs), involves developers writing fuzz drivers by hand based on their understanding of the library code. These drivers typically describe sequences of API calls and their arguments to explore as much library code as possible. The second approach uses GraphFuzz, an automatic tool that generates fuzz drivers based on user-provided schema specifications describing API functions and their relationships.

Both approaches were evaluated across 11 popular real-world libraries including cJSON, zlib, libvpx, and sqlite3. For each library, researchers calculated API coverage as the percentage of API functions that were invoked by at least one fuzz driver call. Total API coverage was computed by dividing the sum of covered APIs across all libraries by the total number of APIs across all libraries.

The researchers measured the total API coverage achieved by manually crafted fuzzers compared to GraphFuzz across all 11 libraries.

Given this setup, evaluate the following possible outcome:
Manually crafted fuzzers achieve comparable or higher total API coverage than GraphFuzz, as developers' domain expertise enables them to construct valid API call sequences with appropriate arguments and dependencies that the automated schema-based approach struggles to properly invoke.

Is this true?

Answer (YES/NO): NO